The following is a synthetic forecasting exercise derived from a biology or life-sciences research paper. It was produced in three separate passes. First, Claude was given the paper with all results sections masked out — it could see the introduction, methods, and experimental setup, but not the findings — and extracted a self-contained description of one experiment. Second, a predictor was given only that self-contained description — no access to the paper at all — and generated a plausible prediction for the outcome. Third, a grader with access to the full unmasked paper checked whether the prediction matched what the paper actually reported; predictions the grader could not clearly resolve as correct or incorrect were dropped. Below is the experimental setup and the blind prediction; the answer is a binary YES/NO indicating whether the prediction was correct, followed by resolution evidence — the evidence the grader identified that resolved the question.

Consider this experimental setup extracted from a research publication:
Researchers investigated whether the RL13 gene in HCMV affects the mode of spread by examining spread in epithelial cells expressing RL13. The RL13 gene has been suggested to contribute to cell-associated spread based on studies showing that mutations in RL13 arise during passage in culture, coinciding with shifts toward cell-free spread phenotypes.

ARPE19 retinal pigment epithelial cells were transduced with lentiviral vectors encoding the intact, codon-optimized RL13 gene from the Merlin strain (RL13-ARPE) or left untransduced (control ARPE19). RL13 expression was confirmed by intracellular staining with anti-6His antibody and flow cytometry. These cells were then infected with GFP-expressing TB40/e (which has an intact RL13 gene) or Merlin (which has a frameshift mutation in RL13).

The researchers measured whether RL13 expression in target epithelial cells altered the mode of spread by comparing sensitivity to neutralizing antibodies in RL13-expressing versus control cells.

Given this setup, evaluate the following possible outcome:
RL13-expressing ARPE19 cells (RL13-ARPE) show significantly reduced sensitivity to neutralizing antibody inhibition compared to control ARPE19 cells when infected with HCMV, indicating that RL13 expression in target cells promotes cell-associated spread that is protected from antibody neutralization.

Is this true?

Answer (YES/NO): NO